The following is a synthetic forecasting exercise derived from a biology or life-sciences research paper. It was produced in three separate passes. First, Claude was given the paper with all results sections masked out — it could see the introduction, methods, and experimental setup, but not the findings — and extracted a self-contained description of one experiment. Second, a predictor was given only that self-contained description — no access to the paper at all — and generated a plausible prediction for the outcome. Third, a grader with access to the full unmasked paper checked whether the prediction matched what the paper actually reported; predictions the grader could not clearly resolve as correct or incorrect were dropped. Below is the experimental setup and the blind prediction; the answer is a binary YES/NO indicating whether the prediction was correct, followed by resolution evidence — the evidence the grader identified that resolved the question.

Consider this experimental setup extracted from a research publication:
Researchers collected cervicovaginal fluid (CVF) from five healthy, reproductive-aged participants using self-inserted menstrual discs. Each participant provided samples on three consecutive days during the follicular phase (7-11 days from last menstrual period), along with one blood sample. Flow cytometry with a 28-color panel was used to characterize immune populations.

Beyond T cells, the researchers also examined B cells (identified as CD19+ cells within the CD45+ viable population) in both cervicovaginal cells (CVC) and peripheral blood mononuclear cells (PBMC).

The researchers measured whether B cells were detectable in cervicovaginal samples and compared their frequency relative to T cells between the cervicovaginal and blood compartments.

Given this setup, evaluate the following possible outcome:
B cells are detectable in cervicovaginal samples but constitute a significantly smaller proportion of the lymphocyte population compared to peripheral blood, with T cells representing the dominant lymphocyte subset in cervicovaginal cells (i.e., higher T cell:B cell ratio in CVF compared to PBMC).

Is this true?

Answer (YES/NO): NO